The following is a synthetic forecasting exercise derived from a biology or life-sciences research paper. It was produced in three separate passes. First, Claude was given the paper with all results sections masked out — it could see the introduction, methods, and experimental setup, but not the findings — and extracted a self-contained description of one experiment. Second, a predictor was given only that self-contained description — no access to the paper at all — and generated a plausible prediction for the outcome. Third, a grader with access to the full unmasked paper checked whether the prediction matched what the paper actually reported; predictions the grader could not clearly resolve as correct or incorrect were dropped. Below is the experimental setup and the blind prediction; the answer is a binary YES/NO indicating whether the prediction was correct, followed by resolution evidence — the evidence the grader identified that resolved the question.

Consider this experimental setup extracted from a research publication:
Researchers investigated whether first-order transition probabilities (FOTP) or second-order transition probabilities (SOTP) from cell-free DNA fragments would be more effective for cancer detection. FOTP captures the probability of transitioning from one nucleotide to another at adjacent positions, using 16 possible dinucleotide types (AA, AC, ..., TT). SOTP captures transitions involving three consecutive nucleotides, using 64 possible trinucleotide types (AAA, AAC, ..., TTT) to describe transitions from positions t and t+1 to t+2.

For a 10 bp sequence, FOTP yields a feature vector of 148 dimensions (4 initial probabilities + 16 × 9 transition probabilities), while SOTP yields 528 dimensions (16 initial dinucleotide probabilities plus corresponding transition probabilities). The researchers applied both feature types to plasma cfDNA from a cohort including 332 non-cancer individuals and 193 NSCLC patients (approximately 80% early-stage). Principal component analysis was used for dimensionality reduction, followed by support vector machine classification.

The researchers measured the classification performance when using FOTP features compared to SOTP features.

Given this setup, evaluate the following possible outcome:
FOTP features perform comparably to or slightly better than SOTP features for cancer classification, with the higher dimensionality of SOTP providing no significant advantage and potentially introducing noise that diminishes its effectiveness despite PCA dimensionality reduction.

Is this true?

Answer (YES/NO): NO